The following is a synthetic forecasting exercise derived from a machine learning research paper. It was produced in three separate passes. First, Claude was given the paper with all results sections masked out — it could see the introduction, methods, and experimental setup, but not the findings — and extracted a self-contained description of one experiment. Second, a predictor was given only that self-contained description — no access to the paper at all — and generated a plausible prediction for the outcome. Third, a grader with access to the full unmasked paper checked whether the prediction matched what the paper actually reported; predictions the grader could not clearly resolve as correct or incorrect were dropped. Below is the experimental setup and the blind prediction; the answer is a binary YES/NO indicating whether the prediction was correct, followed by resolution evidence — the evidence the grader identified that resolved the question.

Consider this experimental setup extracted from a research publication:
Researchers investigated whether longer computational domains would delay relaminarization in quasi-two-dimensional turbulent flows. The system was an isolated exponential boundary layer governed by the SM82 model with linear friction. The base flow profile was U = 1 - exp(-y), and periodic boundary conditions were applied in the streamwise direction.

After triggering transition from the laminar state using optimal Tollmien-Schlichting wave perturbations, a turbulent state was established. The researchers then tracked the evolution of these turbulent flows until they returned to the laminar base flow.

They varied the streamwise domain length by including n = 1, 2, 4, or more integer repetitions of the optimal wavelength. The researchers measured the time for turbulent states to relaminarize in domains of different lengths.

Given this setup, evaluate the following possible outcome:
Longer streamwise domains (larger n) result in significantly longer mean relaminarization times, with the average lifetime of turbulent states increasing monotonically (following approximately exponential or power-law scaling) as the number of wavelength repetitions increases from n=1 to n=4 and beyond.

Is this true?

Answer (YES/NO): NO